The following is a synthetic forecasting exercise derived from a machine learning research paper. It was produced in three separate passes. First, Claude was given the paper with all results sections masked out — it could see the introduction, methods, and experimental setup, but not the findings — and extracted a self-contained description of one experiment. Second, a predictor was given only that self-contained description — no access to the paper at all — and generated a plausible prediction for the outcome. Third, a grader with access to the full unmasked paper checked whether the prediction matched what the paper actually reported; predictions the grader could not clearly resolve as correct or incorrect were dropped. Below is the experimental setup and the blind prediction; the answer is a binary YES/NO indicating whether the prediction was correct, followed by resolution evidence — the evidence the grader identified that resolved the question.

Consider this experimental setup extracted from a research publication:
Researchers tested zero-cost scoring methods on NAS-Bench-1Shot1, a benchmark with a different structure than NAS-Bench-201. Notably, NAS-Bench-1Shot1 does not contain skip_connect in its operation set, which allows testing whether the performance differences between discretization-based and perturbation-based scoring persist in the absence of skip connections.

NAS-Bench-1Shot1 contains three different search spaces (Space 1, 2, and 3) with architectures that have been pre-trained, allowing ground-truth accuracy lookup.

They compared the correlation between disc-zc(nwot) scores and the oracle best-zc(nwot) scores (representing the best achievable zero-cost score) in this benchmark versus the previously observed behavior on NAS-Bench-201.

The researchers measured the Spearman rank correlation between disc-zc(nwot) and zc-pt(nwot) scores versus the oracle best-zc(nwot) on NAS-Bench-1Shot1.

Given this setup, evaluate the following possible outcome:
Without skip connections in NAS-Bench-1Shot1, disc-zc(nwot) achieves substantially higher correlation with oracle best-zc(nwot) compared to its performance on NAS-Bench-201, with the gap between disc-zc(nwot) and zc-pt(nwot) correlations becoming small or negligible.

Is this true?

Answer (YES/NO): YES